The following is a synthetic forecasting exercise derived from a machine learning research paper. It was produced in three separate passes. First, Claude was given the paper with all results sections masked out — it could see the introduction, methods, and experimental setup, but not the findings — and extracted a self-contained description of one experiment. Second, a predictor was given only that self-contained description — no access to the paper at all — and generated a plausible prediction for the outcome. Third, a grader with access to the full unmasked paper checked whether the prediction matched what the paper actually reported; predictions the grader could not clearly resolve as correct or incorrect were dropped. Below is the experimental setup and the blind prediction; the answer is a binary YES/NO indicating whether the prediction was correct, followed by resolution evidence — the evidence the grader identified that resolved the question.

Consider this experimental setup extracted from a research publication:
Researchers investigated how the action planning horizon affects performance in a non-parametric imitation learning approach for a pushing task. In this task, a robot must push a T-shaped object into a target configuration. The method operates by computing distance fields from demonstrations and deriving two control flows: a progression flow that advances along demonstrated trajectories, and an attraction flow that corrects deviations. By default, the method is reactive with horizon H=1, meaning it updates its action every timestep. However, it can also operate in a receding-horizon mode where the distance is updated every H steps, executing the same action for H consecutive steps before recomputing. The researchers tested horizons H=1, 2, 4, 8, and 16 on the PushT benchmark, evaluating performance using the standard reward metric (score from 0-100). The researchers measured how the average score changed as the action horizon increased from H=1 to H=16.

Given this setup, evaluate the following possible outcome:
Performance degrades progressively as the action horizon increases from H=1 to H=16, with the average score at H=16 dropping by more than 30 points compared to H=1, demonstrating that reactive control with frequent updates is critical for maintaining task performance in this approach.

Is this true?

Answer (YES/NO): NO